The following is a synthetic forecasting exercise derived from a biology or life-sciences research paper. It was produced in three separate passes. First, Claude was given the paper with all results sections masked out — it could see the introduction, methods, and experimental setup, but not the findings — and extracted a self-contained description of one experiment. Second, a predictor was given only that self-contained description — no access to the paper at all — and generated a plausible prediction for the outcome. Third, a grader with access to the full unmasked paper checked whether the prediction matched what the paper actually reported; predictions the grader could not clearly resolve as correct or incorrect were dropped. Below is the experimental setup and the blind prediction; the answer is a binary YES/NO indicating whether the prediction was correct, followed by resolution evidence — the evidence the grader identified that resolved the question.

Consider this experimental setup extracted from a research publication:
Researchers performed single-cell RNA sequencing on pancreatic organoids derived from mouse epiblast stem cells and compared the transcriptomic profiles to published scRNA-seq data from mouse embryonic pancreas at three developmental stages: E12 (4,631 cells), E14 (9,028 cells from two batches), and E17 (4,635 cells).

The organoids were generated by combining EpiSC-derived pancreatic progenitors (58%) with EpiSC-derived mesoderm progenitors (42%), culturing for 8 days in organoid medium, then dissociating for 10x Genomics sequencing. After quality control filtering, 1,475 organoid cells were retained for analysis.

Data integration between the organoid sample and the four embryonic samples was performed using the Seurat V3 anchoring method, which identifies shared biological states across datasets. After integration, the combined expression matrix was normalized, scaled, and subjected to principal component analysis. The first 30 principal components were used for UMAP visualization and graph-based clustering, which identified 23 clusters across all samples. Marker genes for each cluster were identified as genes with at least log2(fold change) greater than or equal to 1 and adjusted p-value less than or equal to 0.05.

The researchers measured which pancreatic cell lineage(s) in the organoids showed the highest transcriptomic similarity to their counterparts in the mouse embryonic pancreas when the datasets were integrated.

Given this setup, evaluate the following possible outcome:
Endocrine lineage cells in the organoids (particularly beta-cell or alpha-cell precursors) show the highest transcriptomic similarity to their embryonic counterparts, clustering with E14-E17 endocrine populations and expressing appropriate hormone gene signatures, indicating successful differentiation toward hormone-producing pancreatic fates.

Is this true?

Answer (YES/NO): NO